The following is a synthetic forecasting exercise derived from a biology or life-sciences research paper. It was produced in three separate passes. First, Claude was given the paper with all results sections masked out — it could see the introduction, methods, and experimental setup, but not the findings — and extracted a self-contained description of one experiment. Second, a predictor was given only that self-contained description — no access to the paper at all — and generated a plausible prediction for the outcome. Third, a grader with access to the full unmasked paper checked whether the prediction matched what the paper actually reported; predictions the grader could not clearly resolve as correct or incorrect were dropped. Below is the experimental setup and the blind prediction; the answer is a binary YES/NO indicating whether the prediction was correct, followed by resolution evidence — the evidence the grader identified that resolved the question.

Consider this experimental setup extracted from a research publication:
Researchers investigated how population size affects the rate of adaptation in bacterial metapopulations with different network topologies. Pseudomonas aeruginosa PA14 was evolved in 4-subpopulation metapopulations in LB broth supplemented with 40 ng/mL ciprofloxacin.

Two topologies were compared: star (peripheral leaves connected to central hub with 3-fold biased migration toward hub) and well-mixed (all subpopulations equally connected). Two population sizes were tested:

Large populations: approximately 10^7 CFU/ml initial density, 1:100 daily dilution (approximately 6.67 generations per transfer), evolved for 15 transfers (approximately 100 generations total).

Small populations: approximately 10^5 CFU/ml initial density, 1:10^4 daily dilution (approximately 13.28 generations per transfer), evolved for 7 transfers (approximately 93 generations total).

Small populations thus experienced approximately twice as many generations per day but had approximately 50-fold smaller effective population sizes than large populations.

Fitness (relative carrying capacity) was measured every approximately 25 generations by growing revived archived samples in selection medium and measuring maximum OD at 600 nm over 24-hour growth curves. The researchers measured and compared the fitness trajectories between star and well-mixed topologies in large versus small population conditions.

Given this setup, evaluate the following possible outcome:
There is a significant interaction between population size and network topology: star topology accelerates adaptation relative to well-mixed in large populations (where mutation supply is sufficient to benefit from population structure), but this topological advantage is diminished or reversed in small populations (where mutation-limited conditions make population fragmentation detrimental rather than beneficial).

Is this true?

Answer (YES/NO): NO